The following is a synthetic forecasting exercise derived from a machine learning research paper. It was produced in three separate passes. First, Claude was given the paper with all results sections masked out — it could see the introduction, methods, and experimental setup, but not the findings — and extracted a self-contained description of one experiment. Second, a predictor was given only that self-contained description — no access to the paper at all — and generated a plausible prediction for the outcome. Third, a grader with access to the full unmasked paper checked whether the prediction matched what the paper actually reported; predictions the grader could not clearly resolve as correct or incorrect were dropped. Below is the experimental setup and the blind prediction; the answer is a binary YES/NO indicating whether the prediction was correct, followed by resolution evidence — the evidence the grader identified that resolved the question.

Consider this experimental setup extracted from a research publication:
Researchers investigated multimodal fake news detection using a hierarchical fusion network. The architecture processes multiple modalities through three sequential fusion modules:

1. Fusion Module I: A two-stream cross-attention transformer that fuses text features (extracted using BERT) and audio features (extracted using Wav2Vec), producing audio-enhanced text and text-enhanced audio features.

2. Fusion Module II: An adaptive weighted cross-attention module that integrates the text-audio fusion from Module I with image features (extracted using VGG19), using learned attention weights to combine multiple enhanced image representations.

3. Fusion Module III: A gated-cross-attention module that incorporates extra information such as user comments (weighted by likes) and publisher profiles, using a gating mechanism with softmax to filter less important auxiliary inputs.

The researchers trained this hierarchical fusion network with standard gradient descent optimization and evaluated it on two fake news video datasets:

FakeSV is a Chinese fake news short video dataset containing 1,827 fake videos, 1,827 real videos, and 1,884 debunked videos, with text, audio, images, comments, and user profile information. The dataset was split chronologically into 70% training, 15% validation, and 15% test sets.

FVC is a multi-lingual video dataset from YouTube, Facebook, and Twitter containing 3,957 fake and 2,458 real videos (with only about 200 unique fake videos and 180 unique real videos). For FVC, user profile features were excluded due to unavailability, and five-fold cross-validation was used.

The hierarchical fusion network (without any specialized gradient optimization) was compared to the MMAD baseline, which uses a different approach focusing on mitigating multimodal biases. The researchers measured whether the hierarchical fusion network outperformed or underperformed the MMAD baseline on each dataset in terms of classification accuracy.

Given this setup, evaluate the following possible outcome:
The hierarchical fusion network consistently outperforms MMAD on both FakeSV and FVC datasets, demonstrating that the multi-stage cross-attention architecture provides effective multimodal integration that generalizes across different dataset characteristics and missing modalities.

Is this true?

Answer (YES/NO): NO